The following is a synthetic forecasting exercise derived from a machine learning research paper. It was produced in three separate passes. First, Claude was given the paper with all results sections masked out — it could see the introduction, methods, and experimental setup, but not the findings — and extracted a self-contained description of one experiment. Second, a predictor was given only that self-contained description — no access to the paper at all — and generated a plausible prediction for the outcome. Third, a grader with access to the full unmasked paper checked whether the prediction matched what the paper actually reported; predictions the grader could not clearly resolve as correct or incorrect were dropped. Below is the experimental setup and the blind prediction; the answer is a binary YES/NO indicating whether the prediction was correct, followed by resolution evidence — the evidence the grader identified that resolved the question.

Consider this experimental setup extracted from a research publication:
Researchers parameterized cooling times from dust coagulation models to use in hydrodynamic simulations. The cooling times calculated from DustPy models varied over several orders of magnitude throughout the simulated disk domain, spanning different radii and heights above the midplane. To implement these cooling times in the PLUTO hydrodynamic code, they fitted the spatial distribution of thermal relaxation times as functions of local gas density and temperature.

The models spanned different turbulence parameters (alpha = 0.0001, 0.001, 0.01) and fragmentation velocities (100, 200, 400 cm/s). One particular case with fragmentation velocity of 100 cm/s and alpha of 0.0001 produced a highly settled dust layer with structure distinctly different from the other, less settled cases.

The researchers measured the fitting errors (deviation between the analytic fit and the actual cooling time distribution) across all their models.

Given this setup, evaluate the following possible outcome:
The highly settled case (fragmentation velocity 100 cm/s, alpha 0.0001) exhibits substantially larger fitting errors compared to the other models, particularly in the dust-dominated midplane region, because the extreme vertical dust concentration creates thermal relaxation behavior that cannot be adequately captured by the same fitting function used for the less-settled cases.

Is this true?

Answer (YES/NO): YES